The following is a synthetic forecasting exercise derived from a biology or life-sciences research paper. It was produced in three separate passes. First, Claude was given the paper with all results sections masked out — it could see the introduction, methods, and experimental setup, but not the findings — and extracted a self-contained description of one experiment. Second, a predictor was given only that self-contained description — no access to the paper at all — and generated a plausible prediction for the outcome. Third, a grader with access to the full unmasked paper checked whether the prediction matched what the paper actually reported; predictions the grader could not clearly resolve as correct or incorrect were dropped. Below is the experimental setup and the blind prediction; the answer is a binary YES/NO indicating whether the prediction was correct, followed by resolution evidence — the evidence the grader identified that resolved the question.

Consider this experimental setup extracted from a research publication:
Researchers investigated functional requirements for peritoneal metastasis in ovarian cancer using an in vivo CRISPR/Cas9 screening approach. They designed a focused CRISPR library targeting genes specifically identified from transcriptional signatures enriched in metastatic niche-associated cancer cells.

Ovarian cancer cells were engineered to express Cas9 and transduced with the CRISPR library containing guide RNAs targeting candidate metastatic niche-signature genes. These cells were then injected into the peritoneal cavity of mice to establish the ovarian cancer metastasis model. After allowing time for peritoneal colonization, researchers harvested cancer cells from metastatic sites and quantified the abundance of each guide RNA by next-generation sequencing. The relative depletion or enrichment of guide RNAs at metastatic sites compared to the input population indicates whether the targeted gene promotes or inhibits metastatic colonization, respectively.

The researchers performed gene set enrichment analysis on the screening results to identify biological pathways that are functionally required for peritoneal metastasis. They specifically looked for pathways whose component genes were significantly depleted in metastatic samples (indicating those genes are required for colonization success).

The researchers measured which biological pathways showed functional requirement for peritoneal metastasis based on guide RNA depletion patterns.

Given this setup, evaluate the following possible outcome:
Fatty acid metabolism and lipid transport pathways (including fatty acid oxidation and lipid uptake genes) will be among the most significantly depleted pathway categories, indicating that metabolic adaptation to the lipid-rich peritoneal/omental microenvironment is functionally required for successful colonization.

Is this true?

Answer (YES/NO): NO